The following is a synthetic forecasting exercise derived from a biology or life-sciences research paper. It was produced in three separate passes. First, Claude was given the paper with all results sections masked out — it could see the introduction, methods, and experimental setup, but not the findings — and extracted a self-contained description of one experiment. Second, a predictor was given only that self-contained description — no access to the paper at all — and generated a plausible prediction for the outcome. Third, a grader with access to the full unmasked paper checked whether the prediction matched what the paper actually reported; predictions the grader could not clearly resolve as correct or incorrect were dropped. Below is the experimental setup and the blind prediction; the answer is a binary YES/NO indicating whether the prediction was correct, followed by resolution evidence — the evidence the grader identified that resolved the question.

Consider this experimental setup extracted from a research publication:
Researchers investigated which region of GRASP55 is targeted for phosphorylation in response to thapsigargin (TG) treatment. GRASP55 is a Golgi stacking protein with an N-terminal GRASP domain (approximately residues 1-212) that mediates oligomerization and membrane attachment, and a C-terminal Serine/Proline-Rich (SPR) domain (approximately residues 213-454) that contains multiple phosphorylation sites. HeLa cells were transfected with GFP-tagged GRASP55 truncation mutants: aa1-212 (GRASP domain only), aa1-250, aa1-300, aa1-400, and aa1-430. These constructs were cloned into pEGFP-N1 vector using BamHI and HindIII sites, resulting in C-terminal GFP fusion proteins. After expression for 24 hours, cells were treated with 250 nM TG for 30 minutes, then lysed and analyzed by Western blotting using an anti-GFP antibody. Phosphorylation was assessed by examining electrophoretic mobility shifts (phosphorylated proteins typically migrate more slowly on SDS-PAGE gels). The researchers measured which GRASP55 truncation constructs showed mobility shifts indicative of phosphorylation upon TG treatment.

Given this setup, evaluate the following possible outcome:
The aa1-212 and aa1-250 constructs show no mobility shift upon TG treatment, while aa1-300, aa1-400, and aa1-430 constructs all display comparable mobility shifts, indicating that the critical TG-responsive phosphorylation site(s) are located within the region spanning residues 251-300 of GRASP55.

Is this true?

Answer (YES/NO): YES